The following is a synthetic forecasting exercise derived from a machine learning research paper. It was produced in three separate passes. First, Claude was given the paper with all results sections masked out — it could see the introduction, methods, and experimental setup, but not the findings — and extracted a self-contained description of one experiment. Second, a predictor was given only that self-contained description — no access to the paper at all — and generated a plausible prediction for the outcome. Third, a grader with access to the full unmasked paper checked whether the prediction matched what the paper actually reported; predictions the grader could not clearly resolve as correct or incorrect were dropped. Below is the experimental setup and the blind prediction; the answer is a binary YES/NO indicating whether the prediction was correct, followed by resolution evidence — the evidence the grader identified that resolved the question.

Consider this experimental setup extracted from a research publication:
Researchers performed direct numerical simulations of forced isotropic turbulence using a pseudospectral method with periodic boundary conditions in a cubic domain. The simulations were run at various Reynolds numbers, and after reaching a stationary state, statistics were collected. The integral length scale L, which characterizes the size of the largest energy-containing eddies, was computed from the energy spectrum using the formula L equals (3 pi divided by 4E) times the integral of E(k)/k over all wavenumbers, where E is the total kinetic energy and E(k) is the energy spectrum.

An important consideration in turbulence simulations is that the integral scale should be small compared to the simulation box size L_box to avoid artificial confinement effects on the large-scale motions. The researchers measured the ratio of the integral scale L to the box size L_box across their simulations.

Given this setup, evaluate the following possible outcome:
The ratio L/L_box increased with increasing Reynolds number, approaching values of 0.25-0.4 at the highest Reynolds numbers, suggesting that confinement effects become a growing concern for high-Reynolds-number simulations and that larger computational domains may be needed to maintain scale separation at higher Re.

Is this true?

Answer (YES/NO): NO